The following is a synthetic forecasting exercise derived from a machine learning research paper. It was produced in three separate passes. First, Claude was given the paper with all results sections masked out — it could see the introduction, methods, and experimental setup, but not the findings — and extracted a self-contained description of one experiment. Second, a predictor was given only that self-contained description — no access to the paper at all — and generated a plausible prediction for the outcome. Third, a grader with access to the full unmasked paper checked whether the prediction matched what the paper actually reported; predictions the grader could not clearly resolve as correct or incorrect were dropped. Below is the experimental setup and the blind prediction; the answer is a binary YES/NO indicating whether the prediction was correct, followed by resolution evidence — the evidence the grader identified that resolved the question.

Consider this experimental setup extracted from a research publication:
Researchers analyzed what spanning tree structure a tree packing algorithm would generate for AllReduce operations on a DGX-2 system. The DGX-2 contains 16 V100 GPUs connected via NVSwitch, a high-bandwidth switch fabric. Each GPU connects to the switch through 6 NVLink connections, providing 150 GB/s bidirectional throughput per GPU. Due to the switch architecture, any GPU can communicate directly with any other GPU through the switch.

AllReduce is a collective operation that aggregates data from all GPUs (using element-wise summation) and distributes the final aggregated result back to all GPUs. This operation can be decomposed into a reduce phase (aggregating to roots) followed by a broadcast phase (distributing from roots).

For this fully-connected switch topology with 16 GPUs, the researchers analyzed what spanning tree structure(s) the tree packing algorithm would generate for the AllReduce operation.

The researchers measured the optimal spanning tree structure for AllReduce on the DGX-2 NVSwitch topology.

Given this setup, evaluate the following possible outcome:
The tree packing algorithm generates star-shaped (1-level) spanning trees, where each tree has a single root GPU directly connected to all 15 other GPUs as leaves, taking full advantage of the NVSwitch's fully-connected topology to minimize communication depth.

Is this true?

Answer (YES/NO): YES